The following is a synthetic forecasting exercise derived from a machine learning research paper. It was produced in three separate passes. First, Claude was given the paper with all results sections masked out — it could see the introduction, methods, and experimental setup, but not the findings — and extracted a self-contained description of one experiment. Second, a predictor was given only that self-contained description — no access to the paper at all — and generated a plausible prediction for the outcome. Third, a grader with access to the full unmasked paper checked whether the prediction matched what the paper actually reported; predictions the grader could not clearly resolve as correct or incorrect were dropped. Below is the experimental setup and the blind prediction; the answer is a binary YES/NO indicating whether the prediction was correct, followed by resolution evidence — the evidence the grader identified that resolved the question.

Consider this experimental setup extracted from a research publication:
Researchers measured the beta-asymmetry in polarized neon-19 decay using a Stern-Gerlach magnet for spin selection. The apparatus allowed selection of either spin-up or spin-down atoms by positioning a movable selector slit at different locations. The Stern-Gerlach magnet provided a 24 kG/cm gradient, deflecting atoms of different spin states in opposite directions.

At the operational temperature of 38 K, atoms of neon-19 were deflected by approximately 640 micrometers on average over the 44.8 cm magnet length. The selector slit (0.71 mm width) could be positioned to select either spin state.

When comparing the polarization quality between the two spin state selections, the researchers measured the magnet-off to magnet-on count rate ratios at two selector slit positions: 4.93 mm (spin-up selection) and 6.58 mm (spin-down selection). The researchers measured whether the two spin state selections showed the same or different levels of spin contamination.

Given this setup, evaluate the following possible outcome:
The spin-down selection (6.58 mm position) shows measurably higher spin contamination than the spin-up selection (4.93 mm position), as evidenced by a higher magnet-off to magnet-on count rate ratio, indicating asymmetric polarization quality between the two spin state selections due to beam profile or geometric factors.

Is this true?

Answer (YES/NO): YES